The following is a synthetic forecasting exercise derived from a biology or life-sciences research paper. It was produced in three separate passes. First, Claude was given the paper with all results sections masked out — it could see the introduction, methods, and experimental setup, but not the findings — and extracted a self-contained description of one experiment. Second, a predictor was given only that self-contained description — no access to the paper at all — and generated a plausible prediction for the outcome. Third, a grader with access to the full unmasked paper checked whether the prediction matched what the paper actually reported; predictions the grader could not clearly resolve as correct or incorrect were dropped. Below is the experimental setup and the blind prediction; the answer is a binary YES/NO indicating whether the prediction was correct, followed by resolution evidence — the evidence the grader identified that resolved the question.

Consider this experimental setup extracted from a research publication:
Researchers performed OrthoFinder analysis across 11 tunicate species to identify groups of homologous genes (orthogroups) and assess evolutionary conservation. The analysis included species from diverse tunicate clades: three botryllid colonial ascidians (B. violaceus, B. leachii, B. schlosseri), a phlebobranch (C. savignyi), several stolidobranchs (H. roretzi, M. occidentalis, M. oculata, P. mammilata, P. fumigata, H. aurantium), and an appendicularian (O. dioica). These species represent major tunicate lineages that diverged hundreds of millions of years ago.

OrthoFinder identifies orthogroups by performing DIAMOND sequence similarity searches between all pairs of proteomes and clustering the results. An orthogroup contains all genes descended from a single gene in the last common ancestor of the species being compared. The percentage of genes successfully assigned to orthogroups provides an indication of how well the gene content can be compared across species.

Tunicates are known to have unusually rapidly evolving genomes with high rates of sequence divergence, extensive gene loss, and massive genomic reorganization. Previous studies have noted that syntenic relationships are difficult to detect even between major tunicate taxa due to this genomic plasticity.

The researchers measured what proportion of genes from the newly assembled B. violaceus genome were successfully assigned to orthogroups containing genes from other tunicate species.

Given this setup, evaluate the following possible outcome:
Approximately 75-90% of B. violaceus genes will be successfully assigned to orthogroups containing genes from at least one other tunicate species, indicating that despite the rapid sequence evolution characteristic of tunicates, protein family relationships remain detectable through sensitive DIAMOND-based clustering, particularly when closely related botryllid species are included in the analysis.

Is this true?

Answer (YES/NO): YES